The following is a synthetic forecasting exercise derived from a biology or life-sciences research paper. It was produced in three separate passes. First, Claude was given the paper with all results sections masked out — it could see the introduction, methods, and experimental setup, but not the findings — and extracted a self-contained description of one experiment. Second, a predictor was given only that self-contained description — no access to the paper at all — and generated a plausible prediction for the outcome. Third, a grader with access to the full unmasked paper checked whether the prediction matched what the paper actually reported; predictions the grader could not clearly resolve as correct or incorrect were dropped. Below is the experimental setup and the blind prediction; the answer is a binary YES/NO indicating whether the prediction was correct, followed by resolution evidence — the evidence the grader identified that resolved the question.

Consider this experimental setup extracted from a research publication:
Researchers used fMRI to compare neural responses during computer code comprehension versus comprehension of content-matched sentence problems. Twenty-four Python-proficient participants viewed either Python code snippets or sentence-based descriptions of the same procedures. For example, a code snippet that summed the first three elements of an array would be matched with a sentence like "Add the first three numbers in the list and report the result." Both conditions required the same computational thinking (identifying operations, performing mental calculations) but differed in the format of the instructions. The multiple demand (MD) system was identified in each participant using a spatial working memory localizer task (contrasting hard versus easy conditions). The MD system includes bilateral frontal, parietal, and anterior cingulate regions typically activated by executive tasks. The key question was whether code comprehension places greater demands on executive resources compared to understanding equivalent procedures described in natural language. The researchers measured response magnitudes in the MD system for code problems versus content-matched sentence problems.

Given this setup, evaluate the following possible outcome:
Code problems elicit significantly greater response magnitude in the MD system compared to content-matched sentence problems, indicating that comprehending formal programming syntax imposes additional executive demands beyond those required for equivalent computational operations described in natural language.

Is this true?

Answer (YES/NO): YES